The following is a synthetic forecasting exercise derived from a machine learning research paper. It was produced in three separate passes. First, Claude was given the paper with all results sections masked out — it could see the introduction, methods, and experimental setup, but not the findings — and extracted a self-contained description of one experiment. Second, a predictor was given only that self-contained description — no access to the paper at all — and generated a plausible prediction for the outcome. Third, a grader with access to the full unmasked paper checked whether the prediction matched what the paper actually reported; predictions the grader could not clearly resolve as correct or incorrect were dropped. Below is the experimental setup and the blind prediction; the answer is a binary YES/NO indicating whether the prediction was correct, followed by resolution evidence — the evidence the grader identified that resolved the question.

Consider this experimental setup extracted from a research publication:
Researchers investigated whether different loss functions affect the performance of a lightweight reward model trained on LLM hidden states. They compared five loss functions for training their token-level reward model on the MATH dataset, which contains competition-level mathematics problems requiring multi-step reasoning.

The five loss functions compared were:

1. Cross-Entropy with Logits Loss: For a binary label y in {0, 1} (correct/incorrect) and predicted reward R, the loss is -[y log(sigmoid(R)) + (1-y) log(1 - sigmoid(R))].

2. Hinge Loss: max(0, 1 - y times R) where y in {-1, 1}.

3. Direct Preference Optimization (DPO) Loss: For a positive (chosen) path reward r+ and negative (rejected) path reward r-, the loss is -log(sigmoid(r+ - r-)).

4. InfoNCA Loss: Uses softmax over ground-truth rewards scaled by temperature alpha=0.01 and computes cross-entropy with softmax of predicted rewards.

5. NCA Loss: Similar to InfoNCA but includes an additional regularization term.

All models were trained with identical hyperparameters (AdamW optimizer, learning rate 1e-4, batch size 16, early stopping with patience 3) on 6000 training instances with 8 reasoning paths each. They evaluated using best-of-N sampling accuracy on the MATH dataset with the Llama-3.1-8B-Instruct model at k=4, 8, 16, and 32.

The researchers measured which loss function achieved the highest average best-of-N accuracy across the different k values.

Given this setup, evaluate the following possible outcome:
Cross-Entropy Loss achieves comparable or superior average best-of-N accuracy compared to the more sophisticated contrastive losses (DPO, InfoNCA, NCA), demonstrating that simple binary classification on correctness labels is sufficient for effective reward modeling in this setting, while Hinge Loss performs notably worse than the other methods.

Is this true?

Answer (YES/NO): NO